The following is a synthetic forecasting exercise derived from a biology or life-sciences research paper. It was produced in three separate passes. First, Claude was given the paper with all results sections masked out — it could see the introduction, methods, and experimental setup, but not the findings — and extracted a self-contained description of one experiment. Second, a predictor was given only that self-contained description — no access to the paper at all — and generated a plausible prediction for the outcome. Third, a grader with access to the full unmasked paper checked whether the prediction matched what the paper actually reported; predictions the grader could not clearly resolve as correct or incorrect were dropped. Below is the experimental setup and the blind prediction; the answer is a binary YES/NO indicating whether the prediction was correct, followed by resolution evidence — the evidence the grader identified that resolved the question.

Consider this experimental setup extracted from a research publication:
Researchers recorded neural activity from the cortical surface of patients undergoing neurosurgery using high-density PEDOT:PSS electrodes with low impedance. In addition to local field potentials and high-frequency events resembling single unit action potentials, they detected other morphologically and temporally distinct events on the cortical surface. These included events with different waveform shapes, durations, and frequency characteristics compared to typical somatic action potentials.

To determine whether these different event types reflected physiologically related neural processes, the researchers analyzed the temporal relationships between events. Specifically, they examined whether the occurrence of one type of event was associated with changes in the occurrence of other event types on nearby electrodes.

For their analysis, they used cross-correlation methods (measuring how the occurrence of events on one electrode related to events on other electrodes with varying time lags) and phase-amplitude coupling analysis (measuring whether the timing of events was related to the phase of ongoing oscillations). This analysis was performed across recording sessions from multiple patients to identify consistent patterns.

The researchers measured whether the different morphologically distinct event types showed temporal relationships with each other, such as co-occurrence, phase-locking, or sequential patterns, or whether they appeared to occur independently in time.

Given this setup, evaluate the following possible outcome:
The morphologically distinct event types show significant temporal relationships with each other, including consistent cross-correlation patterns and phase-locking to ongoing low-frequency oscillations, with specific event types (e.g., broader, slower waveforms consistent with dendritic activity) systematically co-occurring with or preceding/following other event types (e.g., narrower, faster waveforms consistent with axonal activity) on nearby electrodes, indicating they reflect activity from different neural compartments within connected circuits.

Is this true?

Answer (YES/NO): NO